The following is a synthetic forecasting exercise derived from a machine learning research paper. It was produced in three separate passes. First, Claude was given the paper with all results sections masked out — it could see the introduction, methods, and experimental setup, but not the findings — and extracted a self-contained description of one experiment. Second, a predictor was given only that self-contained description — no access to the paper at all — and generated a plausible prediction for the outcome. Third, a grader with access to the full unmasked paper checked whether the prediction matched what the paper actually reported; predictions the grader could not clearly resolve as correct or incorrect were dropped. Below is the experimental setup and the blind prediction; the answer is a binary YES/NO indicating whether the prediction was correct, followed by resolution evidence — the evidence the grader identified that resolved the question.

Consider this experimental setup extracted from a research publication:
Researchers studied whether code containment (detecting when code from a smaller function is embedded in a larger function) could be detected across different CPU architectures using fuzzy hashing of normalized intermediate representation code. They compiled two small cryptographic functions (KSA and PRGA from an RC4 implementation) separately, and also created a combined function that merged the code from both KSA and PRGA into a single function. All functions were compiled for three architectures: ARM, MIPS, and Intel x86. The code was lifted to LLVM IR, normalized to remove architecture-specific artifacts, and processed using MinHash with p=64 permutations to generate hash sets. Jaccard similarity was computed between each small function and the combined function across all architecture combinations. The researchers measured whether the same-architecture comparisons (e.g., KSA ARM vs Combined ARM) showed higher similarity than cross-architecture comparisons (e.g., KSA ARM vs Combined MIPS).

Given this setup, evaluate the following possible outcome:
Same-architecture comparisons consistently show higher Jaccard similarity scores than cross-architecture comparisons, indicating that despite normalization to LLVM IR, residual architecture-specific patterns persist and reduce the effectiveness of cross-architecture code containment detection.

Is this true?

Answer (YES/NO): YES